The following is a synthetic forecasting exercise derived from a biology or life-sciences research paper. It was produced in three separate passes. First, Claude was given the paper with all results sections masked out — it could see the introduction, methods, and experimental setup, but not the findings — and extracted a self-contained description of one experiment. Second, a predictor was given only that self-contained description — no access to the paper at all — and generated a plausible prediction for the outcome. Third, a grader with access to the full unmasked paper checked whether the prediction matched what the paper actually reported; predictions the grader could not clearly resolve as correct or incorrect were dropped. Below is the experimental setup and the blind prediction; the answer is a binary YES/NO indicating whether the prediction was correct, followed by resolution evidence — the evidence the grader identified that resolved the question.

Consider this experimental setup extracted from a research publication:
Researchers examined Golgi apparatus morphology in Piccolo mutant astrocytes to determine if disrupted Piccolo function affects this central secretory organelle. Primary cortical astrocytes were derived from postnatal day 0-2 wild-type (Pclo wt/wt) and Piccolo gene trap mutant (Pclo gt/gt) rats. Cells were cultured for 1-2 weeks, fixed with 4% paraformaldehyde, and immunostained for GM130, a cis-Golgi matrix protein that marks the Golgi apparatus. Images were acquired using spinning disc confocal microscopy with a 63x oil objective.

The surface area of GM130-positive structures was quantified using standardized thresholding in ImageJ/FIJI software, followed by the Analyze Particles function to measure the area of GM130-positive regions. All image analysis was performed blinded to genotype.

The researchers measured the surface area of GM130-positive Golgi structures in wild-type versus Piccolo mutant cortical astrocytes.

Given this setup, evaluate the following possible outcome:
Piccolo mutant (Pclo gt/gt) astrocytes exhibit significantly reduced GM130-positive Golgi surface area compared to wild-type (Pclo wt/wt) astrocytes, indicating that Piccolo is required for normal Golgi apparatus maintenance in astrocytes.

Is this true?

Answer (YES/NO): NO